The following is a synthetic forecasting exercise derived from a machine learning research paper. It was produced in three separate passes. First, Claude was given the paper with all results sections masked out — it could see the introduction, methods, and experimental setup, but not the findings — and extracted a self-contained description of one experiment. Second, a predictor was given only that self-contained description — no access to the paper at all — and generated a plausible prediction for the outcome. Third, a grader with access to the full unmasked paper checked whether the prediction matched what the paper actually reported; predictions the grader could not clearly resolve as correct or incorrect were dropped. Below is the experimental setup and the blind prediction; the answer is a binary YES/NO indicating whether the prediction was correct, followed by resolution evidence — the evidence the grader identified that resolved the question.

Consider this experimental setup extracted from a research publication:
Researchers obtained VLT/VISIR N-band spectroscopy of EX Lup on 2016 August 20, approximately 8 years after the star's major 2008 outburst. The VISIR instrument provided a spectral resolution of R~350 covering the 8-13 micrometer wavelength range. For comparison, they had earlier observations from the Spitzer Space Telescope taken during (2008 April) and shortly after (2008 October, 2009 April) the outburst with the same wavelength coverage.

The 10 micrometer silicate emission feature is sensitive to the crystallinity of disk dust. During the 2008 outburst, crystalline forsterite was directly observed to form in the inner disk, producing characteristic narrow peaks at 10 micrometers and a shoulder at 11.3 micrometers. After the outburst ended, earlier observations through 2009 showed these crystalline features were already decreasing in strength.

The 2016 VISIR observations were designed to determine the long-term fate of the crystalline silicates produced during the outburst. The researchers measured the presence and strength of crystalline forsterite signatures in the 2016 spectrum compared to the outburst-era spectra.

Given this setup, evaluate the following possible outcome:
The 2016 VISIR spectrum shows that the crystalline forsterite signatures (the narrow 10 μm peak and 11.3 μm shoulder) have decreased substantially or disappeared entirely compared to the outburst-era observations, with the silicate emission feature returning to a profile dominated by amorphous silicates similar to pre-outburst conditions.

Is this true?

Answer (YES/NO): YES